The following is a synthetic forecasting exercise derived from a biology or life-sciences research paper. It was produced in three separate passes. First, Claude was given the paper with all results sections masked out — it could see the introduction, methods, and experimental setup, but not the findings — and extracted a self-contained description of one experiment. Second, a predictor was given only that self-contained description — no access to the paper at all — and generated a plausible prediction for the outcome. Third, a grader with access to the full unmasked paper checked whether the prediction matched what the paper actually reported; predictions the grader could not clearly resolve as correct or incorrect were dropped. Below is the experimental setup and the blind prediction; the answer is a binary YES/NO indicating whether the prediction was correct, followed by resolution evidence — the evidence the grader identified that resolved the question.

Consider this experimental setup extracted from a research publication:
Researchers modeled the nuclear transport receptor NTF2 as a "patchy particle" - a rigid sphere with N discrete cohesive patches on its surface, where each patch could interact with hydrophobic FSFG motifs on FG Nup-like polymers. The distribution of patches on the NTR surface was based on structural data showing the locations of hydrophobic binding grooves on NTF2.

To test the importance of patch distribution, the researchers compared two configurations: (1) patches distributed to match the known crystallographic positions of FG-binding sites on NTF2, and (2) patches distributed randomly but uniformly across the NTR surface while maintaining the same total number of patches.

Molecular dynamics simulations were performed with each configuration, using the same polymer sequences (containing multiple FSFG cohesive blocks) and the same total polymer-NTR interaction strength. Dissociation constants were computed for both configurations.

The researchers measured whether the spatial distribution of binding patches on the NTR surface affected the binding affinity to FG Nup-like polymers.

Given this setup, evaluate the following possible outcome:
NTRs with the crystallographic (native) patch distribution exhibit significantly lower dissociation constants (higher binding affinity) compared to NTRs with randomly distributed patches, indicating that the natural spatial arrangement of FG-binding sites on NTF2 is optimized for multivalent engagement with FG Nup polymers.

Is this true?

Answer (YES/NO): NO